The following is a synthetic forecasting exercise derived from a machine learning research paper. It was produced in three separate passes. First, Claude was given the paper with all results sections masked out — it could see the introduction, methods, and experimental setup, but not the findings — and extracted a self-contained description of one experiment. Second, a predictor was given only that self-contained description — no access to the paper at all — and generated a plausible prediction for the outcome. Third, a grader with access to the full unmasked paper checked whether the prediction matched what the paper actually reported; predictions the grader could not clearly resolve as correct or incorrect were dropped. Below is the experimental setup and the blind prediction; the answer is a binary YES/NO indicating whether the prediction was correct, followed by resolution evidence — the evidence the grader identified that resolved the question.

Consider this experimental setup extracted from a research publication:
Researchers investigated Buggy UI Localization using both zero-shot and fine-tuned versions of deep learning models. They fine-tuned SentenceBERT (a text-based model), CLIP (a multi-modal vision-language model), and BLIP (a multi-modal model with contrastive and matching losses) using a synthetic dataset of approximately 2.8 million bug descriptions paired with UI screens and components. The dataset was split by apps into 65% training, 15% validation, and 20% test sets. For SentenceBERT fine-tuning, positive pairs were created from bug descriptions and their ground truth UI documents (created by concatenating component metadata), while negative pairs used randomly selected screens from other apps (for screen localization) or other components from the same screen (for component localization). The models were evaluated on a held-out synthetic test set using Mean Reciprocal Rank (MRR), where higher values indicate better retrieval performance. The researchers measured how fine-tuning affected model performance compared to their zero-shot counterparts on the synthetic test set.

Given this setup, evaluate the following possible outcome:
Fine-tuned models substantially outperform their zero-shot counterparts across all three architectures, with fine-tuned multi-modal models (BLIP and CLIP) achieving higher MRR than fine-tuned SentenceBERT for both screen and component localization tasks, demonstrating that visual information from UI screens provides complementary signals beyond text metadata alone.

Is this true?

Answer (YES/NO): NO